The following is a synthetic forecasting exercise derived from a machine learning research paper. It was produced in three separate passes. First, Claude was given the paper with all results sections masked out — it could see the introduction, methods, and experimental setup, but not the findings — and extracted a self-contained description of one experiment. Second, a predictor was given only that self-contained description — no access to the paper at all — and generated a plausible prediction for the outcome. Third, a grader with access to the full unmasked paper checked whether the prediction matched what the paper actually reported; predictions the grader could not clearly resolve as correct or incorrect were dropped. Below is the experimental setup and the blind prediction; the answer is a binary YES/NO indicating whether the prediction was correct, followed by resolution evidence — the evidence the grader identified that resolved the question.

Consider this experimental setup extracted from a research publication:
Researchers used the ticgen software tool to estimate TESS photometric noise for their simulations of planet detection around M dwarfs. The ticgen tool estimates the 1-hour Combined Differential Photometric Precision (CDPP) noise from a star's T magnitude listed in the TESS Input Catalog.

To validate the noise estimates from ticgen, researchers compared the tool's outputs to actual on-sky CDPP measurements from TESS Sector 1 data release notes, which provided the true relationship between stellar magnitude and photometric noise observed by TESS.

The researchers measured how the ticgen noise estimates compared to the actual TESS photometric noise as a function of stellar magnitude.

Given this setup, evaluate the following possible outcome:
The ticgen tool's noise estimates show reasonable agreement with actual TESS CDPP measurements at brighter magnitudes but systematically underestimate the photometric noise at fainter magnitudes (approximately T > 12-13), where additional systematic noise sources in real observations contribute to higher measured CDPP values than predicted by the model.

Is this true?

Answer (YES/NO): NO